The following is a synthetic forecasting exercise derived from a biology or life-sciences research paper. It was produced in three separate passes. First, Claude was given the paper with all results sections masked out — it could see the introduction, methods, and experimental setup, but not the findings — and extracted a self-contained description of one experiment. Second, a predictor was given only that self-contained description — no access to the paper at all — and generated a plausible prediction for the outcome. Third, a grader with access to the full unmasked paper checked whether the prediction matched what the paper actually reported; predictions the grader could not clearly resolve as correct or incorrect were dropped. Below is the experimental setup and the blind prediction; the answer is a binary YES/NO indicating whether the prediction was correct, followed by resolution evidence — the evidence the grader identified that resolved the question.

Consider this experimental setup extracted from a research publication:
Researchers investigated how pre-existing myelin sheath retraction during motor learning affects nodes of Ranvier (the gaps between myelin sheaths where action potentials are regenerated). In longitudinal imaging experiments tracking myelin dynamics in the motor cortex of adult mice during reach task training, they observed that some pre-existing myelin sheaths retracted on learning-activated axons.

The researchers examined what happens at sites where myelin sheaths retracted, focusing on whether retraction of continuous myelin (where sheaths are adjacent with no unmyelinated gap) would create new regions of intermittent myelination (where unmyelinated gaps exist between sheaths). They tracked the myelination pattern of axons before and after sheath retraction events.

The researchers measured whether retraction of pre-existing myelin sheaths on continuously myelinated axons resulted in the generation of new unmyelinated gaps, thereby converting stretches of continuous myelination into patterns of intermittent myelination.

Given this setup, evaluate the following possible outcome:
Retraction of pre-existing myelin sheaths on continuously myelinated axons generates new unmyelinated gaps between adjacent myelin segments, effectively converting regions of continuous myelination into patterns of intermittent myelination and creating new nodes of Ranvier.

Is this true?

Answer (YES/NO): YES